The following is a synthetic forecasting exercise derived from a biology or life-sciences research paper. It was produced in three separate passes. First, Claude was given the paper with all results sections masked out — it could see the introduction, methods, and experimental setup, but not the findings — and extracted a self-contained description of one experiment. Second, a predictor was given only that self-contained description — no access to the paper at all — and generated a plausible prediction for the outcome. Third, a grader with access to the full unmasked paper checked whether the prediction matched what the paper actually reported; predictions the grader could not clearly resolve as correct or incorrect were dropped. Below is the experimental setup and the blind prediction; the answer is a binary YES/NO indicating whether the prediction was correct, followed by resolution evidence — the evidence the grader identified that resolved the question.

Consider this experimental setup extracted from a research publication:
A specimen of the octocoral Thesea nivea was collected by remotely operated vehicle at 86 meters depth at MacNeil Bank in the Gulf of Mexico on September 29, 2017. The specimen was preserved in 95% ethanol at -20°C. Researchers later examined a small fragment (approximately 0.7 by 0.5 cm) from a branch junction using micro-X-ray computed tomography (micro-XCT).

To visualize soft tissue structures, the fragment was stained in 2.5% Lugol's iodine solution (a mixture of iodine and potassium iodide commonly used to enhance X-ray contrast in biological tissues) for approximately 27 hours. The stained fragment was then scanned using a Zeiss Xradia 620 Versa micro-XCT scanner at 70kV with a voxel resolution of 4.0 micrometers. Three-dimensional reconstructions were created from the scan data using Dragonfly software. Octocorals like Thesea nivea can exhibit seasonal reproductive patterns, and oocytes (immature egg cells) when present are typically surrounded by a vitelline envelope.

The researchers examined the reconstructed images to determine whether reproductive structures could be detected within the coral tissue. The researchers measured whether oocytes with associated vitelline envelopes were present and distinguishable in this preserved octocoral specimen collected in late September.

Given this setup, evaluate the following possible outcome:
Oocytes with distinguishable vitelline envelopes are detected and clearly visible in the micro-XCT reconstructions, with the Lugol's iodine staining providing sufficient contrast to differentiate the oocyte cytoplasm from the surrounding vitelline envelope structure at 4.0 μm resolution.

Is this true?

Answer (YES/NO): YES